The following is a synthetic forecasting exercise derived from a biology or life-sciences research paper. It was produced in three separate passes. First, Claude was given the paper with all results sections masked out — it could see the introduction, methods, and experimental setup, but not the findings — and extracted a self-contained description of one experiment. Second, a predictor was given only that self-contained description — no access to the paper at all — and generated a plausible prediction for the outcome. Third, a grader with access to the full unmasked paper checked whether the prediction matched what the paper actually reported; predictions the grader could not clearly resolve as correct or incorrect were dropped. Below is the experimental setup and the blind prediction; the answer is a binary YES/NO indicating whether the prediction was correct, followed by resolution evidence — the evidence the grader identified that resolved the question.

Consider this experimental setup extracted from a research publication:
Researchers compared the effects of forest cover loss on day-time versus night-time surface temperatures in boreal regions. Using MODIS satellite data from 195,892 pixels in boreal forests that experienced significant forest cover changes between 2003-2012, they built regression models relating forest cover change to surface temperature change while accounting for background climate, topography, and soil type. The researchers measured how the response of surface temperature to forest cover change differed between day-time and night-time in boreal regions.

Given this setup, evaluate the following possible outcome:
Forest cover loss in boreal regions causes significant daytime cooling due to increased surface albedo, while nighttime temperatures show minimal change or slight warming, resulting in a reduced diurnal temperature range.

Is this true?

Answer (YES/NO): NO